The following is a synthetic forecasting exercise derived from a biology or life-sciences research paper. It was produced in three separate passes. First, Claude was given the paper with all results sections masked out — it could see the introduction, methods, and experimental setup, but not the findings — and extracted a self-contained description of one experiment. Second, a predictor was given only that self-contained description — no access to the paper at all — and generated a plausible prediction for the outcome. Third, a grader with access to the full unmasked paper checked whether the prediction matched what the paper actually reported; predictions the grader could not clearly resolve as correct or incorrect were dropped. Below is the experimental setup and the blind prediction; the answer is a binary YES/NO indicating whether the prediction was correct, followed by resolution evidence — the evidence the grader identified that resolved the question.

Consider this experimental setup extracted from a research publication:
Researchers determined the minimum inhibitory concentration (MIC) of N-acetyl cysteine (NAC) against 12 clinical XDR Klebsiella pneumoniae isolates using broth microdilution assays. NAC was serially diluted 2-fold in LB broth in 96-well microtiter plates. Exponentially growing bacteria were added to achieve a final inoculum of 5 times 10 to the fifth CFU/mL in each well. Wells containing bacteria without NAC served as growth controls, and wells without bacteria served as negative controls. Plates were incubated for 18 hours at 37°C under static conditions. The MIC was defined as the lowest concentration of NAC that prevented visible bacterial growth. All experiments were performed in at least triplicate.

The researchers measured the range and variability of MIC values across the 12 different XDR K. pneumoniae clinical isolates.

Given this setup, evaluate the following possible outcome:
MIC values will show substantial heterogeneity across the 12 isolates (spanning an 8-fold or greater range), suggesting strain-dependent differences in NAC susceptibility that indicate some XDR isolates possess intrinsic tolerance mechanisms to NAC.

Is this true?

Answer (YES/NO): NO